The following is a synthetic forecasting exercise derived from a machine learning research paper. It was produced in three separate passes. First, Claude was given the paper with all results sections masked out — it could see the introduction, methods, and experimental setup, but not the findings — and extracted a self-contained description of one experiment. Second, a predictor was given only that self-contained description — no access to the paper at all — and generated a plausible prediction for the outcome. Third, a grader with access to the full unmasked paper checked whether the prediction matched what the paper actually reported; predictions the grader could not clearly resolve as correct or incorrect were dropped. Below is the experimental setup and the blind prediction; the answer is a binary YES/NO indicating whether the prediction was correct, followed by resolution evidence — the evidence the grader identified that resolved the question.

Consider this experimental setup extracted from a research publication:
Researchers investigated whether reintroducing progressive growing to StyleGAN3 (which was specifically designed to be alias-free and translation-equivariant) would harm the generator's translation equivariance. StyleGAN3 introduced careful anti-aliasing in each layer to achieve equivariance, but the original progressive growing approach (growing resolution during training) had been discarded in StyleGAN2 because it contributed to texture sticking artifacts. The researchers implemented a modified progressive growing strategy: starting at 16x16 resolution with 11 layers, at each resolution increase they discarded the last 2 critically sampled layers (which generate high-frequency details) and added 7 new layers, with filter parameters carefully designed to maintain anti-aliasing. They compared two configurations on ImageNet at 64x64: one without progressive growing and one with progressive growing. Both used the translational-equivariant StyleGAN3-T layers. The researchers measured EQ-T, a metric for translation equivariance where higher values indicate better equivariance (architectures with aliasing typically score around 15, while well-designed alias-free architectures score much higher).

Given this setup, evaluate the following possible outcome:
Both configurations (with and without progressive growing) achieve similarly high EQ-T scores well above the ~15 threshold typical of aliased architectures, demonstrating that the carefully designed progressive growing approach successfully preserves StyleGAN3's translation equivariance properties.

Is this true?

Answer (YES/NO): YES